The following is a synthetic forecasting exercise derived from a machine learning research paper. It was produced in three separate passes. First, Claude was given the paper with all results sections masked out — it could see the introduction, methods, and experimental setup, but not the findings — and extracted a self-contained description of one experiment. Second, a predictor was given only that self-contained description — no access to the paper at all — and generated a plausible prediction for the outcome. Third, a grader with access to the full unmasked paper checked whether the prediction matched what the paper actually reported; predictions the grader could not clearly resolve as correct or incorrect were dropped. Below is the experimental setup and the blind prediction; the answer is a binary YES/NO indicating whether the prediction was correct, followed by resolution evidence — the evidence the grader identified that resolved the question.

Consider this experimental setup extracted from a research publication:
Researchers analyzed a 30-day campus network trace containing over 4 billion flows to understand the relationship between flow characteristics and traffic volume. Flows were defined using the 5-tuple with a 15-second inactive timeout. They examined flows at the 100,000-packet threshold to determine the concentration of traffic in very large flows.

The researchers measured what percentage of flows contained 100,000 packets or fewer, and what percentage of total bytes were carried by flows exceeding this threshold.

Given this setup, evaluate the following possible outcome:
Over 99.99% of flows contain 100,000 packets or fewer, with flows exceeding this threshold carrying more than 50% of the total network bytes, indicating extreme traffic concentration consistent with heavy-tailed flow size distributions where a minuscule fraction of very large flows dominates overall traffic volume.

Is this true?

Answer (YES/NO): NO